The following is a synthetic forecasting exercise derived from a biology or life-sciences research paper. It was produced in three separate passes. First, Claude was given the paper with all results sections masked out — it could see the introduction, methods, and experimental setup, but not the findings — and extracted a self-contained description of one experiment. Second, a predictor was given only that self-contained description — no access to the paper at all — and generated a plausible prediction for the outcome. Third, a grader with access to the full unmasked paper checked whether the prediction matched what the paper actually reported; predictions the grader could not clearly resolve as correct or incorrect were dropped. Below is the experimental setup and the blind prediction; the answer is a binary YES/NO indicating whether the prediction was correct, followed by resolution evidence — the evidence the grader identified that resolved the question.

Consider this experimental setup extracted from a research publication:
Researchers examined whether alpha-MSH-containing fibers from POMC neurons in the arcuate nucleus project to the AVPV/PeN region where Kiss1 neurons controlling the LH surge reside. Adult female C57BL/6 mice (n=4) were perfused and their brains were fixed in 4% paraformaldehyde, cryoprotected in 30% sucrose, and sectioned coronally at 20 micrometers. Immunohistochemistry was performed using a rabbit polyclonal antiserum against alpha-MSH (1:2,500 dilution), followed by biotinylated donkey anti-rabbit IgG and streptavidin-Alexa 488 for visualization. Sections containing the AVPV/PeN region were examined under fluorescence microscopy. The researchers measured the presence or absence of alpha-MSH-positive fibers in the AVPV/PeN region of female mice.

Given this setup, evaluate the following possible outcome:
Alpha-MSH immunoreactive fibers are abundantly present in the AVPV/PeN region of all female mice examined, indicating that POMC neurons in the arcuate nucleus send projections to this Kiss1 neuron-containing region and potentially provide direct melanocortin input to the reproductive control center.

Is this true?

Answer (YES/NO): YES